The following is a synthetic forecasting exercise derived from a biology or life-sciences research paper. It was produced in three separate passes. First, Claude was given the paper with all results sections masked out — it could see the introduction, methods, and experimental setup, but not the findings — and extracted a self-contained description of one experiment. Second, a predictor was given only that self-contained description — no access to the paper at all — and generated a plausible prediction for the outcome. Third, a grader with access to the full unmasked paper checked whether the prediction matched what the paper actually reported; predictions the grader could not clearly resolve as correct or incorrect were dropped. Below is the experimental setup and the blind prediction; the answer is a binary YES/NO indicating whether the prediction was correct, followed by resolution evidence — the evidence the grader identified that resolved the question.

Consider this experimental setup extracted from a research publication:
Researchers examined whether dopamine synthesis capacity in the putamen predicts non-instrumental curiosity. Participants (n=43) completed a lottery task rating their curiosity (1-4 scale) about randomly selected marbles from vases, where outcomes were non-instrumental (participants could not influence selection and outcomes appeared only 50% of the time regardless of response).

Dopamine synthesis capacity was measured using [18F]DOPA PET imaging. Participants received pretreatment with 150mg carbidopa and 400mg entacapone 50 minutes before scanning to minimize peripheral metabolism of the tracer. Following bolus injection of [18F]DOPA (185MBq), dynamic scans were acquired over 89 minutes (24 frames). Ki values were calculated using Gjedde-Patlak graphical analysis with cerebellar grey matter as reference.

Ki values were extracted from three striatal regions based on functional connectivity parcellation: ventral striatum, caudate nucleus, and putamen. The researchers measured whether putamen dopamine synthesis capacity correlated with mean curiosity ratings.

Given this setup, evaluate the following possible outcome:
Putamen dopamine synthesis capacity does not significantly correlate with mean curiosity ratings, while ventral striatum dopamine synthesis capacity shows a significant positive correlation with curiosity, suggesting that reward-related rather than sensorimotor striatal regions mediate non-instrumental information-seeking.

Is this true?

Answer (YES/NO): NO